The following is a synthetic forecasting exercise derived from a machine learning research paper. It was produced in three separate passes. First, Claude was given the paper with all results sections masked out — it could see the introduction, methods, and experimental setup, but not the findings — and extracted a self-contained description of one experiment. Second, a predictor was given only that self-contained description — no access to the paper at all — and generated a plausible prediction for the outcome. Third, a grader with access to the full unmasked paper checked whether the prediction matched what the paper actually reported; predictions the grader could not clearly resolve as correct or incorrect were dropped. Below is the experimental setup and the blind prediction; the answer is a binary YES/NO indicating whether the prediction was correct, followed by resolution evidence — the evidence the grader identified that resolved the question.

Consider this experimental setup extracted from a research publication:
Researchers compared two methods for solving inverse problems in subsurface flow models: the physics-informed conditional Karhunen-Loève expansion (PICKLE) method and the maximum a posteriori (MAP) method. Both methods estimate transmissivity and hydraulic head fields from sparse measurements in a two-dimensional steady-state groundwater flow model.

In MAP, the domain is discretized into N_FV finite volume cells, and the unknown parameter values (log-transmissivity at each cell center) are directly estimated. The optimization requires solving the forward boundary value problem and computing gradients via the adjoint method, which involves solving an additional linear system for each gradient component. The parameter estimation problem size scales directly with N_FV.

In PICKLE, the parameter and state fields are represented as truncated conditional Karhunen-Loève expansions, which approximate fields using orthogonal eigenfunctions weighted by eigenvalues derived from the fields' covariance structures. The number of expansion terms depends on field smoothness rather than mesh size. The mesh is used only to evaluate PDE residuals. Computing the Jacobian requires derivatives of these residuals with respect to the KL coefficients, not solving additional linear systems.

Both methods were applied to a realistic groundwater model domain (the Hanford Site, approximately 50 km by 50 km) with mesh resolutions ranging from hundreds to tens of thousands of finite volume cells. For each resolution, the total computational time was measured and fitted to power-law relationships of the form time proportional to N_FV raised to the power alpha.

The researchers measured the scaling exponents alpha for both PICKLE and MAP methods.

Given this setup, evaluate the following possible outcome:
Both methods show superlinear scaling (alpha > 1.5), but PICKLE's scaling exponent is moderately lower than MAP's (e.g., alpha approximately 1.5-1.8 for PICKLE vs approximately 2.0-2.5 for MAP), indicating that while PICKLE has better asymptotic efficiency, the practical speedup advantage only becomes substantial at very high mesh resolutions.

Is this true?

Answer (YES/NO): NO